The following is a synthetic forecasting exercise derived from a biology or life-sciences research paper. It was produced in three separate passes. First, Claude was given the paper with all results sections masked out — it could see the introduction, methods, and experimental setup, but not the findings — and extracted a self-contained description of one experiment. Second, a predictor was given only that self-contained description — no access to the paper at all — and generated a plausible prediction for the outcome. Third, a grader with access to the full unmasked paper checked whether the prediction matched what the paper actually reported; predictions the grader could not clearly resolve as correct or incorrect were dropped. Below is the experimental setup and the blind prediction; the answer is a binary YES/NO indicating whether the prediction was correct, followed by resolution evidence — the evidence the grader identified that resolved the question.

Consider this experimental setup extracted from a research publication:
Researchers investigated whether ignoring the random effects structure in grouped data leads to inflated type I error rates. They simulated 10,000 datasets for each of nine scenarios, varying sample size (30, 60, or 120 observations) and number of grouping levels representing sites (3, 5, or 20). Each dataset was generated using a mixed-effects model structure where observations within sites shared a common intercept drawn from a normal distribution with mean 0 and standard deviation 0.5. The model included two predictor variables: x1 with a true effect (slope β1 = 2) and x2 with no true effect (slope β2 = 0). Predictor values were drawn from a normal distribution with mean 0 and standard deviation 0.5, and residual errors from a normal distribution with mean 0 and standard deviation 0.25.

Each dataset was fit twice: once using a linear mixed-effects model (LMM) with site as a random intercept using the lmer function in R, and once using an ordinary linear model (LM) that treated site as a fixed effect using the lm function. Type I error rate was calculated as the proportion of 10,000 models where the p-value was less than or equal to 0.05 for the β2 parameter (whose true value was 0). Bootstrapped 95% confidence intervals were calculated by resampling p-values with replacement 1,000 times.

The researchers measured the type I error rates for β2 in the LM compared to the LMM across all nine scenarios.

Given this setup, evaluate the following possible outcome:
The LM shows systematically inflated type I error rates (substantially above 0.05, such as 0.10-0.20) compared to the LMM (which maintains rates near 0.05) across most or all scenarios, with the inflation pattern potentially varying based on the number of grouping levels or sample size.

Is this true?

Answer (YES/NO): NO